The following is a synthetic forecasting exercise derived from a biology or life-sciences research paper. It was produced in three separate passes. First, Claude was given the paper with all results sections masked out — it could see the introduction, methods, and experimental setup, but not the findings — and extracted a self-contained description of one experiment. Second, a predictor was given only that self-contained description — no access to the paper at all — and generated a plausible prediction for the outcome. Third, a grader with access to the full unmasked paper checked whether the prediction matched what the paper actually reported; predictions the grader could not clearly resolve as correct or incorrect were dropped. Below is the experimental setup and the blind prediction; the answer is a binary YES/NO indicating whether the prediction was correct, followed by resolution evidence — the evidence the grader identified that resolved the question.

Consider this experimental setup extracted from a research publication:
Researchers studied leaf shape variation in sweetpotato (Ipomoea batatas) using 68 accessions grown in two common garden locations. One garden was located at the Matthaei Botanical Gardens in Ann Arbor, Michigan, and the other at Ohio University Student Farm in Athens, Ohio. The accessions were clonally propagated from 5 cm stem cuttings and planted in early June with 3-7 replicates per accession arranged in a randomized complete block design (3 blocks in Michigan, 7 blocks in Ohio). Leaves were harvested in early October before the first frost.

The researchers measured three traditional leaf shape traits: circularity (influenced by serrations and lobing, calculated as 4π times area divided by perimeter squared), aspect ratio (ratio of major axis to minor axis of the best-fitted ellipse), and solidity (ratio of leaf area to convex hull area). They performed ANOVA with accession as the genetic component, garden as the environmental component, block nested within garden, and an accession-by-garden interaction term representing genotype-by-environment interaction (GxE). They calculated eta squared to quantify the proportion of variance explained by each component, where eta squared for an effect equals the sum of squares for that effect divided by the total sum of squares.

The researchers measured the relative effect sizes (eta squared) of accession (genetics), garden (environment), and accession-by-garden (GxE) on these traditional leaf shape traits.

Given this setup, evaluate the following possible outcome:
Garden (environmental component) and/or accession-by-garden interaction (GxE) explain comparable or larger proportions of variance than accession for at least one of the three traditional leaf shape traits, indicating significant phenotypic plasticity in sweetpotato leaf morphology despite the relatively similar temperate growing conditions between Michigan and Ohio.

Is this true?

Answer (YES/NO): NO